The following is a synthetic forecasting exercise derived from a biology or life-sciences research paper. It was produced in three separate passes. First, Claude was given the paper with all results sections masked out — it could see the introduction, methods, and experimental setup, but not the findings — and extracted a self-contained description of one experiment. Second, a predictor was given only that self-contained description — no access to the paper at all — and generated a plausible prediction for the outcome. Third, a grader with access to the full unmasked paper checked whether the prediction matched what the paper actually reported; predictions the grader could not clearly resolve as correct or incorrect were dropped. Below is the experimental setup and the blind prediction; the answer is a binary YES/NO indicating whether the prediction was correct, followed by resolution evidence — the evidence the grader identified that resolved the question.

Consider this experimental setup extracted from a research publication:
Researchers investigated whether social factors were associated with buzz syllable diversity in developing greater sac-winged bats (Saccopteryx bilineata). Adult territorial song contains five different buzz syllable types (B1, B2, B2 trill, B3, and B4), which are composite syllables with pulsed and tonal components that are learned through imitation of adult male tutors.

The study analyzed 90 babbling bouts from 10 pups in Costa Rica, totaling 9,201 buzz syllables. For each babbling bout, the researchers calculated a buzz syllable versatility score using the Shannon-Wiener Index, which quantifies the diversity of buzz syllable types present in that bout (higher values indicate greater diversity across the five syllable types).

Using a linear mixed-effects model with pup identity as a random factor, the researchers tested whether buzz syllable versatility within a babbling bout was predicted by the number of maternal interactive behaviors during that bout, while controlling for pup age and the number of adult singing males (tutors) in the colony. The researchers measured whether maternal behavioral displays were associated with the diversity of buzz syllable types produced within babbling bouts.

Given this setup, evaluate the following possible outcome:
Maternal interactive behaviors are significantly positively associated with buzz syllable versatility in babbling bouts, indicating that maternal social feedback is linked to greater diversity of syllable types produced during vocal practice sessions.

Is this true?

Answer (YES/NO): YES